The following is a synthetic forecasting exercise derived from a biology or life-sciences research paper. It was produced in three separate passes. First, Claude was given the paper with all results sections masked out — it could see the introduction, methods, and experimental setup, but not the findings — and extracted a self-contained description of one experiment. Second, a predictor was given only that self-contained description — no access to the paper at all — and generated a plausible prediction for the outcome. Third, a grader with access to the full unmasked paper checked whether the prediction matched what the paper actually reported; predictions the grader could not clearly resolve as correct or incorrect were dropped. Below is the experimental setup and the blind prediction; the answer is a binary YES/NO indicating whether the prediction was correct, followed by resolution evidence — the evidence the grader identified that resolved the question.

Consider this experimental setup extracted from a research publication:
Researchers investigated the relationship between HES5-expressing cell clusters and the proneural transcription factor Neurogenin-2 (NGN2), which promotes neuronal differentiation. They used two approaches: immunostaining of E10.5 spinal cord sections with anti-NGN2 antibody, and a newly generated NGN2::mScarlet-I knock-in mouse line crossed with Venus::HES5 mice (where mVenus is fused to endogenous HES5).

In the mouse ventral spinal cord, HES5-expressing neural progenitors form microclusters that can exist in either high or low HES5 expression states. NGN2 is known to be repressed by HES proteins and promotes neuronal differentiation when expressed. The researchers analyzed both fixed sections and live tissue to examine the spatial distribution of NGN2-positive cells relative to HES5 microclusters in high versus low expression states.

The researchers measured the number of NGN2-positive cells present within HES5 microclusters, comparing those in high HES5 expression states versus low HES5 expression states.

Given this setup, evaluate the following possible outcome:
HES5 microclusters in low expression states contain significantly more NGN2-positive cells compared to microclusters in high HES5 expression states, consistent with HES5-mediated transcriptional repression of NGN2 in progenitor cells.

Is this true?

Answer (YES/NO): NO